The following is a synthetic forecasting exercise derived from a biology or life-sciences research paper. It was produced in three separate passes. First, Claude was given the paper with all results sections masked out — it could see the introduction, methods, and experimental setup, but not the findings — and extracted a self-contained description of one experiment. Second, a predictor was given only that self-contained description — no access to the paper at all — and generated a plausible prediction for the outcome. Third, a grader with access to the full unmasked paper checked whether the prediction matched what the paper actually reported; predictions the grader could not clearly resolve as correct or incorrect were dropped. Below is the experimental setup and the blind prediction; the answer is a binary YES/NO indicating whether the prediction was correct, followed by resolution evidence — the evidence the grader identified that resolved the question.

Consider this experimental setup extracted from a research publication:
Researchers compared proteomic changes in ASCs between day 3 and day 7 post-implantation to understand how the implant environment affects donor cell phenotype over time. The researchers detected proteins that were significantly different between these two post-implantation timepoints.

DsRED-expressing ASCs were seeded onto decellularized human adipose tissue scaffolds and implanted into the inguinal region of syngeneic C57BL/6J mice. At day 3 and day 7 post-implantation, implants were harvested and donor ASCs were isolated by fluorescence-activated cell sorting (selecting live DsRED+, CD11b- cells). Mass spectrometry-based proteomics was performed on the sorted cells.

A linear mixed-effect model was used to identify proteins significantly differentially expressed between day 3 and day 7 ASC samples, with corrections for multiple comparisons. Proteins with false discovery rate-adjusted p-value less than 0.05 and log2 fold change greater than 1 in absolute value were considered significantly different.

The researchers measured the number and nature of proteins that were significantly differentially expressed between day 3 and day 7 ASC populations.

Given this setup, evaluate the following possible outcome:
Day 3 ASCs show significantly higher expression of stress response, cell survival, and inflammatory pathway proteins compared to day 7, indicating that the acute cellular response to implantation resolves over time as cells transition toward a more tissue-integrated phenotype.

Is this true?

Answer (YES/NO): NO